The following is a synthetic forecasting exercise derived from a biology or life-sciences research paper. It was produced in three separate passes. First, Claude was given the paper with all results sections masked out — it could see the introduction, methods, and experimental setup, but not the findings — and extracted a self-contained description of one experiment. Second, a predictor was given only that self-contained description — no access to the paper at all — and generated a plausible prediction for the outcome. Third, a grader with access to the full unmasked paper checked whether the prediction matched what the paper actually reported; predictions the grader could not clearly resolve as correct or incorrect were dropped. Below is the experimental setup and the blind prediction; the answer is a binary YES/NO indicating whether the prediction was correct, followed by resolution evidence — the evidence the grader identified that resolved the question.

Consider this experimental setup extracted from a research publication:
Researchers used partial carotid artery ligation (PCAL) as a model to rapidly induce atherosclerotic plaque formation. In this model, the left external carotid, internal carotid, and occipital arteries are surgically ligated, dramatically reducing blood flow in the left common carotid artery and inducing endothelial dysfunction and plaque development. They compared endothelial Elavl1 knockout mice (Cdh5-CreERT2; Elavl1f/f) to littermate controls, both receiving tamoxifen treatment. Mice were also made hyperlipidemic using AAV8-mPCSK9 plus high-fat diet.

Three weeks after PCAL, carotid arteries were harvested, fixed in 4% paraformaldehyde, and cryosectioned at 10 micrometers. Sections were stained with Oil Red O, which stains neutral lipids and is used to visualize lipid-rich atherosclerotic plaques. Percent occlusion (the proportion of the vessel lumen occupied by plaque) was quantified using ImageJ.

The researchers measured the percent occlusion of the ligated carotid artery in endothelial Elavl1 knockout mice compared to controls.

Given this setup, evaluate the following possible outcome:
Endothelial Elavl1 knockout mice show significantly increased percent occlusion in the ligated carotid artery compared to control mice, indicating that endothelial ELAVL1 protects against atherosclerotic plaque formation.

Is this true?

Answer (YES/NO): NO